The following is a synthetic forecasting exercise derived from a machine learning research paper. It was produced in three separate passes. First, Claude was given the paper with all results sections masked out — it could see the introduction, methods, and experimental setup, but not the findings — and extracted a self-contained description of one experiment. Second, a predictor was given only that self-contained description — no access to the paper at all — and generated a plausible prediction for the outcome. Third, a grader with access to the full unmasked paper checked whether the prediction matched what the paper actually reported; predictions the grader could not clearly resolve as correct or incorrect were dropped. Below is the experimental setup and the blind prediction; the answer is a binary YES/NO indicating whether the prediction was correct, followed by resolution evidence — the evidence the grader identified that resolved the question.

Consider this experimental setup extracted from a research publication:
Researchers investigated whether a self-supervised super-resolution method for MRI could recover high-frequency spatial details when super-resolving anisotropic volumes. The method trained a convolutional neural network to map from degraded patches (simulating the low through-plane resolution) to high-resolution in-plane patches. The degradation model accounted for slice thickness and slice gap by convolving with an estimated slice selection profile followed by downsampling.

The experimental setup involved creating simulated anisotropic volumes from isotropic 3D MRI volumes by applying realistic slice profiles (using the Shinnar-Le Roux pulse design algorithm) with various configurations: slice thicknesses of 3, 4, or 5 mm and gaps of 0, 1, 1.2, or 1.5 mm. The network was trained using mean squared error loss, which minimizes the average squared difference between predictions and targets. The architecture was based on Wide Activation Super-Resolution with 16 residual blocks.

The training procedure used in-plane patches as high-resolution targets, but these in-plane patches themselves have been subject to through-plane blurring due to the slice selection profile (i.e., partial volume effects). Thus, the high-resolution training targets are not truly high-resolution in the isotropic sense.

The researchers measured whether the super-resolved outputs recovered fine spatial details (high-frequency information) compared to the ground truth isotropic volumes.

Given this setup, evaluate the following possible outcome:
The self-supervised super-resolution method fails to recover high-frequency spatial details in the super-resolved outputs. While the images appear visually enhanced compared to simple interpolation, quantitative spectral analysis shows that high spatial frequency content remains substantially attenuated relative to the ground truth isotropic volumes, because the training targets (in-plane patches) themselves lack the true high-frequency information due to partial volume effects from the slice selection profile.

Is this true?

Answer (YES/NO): YES